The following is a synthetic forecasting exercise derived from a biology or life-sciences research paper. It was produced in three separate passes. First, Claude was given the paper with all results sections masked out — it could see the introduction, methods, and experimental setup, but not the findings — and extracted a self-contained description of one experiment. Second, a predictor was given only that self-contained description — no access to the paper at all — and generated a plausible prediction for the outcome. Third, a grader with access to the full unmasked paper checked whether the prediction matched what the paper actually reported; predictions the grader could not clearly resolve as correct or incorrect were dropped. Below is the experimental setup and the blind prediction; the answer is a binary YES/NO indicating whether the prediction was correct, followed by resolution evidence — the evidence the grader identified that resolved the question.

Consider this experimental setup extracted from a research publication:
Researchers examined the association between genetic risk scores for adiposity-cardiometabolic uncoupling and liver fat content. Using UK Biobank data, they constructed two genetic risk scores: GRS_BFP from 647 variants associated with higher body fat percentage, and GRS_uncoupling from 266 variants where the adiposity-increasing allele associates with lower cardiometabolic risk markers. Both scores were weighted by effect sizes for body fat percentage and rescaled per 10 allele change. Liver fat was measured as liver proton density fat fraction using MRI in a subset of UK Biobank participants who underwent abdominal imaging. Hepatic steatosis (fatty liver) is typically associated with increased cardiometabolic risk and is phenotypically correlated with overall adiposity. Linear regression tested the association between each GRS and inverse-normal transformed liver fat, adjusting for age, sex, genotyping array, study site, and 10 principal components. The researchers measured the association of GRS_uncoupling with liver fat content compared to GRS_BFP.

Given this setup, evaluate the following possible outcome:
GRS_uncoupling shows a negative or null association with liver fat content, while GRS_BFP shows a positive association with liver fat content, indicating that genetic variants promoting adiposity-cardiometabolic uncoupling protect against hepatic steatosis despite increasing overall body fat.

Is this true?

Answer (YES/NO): YES